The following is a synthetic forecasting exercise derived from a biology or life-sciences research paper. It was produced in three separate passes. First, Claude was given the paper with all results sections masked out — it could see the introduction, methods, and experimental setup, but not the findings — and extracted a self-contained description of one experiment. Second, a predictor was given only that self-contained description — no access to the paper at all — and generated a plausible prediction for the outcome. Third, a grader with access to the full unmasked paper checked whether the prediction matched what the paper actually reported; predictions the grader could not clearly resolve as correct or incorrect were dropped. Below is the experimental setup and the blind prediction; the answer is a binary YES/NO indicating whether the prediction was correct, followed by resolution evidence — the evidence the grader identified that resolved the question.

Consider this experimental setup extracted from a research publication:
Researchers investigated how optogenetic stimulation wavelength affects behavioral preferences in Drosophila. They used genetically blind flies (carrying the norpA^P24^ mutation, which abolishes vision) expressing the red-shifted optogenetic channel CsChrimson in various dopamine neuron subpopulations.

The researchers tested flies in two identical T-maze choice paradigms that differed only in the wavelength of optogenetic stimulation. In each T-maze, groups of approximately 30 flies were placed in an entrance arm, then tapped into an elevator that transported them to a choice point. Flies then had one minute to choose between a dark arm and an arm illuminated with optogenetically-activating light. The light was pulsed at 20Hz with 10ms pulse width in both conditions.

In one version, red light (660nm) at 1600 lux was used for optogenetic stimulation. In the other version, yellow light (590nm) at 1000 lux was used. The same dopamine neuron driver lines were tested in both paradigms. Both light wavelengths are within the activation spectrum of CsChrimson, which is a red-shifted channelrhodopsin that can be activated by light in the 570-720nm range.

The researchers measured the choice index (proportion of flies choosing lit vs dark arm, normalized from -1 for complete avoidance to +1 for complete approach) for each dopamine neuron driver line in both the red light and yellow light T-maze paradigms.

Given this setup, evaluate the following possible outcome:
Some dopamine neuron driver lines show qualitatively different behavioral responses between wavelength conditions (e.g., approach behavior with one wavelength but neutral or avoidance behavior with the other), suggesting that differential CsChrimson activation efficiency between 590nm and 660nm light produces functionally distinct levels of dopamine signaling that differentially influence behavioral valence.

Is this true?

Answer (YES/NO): YES